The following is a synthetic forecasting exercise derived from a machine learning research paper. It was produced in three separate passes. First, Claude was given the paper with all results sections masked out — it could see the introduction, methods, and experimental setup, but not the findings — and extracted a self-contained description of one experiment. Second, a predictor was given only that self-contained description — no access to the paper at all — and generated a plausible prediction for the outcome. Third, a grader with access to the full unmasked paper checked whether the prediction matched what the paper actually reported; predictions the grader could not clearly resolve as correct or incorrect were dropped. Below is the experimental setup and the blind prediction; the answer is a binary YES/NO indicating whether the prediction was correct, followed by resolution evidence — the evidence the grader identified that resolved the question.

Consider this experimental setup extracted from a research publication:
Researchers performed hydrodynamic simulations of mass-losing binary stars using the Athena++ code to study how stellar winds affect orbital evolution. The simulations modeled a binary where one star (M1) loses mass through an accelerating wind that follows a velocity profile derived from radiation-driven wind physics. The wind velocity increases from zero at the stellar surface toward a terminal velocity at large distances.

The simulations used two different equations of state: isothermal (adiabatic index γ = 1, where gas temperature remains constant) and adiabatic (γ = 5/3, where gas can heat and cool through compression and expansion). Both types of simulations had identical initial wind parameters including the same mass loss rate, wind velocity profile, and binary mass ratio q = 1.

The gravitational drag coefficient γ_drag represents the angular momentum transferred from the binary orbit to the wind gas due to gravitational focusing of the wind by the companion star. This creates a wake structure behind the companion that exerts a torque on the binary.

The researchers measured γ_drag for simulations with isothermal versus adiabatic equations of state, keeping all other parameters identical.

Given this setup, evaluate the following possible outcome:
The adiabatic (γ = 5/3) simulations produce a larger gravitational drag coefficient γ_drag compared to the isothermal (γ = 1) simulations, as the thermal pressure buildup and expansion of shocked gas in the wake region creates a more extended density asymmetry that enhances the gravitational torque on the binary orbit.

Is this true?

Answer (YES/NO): NO